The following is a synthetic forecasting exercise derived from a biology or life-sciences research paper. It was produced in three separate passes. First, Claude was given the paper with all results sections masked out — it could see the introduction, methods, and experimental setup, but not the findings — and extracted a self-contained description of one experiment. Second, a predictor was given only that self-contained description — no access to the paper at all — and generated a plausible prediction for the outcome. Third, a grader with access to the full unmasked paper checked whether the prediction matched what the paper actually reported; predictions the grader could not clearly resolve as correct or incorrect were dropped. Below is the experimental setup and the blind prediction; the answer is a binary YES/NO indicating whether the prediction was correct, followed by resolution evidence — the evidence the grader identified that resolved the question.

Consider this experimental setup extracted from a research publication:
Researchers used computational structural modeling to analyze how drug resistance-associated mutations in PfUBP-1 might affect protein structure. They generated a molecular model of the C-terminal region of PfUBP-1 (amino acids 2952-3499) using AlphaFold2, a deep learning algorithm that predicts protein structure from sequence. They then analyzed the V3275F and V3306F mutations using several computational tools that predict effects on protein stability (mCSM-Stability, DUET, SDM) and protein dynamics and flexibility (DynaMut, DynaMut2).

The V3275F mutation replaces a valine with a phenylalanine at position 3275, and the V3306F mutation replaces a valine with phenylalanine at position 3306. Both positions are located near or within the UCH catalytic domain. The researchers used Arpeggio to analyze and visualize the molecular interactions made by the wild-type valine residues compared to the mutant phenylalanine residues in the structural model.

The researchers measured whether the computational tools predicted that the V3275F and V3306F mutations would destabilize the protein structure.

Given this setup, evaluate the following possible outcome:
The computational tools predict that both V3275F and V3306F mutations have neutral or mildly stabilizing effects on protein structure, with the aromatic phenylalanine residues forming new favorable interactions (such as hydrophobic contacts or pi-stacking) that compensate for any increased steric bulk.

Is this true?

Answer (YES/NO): NO